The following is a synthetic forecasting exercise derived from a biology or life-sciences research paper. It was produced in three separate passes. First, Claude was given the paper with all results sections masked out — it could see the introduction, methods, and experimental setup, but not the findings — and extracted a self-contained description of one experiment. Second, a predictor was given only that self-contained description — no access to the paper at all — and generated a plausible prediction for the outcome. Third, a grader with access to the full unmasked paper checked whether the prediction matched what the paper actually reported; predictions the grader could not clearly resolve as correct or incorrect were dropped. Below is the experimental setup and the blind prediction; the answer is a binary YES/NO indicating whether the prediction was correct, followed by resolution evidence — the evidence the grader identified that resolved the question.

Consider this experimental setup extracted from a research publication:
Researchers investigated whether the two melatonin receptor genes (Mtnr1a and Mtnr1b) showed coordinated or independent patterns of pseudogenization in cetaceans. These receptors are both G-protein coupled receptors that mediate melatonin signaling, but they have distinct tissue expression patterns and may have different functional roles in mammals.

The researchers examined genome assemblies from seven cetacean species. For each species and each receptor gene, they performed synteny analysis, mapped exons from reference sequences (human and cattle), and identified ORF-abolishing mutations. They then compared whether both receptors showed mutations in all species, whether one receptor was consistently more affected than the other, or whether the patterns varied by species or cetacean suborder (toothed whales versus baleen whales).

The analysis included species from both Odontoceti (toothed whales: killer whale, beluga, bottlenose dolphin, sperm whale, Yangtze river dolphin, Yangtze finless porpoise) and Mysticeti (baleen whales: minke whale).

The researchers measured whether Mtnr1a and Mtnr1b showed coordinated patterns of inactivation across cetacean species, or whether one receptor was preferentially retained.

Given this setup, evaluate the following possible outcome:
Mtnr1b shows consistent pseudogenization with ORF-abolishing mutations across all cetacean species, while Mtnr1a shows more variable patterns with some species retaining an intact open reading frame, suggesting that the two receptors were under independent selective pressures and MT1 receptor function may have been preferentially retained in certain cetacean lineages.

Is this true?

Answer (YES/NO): NO